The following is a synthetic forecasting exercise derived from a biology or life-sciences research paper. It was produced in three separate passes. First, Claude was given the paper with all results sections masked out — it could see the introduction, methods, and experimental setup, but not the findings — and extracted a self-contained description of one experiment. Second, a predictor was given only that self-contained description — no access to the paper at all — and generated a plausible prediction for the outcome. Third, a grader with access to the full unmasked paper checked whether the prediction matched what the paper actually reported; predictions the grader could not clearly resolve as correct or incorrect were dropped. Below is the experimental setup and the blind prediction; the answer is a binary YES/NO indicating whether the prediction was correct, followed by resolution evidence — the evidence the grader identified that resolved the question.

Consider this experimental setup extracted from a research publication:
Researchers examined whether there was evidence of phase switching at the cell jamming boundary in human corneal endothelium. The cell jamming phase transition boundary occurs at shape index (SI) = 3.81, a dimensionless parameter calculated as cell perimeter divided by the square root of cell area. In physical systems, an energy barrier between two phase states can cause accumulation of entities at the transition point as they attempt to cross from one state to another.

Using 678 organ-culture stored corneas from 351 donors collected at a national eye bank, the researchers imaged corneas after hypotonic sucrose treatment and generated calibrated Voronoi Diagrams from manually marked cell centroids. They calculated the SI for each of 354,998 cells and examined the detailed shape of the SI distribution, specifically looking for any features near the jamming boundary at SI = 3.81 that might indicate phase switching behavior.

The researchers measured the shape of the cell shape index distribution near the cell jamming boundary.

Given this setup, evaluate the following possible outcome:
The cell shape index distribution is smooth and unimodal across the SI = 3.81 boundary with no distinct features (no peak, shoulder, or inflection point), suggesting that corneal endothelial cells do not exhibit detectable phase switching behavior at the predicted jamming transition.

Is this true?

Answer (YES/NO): NO